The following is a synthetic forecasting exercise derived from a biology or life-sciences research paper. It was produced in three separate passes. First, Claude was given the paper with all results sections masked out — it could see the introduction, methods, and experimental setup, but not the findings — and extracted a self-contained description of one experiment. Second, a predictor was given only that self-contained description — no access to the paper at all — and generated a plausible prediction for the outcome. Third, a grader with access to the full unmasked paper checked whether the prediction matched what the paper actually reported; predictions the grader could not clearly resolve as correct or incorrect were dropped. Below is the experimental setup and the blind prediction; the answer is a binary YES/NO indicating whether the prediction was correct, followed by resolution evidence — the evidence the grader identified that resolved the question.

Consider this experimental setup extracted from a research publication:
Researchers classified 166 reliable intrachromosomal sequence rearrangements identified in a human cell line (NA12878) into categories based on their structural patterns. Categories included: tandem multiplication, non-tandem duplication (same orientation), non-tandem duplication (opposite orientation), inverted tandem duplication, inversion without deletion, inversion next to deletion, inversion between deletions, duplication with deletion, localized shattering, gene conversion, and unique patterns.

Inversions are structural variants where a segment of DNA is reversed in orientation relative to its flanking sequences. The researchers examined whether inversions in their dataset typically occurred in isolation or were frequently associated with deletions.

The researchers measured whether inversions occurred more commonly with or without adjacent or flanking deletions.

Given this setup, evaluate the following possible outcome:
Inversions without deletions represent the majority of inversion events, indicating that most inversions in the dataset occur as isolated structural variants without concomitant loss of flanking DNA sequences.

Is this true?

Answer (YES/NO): NO